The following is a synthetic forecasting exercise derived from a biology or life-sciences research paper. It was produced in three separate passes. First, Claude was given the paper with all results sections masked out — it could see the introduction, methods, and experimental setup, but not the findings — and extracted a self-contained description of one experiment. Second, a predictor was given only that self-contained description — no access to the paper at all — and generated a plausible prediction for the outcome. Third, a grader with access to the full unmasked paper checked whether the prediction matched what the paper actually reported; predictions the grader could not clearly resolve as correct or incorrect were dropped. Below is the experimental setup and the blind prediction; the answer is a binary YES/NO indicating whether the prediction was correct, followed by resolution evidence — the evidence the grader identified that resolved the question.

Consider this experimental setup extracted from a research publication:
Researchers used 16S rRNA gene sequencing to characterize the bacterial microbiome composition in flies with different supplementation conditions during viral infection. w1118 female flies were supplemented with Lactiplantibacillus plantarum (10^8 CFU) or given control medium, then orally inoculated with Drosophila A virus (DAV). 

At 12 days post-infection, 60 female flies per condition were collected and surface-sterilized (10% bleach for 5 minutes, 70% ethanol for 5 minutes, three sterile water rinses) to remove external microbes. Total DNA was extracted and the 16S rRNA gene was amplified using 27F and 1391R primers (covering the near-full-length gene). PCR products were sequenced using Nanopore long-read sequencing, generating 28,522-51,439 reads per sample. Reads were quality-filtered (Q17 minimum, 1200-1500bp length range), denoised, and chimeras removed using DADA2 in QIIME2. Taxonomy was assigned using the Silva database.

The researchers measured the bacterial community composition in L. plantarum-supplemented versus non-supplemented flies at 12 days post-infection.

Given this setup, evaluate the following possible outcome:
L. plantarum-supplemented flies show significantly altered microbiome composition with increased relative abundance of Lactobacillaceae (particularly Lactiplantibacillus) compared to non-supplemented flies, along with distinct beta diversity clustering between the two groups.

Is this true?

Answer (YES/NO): NO